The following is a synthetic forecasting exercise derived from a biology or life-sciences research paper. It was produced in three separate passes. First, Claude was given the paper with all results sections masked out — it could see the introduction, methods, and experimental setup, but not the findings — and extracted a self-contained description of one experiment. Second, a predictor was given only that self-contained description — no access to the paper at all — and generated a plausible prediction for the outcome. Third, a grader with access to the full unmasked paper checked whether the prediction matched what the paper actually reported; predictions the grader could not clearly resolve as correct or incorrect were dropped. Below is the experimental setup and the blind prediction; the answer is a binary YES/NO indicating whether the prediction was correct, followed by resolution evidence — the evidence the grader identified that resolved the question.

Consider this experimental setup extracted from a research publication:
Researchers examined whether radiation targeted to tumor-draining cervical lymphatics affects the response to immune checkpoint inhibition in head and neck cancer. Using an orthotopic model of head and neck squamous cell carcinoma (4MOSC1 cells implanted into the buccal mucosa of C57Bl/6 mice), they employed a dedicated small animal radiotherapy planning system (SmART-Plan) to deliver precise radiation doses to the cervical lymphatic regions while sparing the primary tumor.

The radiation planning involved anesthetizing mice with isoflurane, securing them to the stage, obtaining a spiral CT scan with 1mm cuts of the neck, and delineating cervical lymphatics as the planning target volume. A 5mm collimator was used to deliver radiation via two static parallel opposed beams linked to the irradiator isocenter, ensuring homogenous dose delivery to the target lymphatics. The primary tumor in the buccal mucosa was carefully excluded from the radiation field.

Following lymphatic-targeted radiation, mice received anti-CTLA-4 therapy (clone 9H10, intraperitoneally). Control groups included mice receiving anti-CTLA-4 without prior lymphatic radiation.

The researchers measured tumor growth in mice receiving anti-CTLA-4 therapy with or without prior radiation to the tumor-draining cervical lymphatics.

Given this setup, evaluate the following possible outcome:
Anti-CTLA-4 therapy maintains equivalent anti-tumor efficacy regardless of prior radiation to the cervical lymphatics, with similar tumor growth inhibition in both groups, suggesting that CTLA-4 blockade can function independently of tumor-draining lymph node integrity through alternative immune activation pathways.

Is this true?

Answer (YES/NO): NO